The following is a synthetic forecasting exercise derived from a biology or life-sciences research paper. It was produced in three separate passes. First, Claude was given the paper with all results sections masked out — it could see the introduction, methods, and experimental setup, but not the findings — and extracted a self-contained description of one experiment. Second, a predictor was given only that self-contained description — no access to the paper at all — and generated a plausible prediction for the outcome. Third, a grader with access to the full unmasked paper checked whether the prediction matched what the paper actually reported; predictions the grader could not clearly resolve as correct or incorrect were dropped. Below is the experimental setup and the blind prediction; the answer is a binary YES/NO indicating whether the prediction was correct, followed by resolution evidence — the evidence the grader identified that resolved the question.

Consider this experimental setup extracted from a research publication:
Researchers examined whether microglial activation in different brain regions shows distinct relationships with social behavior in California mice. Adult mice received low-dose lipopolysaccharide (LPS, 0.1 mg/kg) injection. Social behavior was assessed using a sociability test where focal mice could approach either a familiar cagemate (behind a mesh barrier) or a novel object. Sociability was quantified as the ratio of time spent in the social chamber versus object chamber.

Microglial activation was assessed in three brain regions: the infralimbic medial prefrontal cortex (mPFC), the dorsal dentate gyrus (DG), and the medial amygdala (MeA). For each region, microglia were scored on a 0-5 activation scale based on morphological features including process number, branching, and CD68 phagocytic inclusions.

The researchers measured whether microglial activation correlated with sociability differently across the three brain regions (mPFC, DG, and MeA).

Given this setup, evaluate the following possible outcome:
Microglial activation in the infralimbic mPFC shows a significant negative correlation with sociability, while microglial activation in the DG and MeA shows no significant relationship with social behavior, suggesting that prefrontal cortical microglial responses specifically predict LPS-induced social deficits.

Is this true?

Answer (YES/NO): NO